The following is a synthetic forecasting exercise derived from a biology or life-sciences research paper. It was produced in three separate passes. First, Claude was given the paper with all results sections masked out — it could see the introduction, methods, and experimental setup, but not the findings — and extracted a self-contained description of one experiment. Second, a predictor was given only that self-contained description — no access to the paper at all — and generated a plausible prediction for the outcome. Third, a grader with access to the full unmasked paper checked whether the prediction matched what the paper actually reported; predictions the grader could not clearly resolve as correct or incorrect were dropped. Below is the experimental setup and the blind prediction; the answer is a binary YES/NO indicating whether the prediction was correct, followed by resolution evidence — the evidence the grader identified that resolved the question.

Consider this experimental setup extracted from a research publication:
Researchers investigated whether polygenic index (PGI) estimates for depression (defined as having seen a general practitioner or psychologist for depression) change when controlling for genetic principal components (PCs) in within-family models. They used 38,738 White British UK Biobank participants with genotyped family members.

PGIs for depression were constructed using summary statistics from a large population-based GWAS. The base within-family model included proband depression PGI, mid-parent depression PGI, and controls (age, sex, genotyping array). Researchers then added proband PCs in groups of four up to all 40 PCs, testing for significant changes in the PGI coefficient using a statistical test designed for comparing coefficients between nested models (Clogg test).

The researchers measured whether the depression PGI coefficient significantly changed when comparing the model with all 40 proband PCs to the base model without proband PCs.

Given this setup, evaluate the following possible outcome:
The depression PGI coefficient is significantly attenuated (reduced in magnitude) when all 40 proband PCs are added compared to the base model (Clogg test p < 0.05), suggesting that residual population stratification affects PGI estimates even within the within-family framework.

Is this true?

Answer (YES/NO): NO